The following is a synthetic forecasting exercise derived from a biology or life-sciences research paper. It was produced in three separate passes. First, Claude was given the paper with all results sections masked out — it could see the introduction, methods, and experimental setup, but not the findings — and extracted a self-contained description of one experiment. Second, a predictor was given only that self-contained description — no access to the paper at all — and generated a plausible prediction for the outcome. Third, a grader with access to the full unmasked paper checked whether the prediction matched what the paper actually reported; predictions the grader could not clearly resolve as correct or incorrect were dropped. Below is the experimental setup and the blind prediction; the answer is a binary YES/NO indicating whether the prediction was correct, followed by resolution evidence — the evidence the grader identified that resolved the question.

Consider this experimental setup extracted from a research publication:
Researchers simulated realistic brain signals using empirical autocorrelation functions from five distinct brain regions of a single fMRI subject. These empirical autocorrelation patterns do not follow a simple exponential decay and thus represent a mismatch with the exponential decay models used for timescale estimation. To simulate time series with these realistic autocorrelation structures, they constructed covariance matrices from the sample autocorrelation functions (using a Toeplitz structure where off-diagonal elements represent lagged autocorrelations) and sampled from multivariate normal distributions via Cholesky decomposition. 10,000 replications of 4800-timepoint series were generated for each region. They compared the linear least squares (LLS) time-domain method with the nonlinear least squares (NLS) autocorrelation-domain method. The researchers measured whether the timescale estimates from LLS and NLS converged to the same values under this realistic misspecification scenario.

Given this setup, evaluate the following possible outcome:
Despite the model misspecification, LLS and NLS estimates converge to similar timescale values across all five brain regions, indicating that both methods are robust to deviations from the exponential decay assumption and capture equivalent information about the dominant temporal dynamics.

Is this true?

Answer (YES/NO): NO